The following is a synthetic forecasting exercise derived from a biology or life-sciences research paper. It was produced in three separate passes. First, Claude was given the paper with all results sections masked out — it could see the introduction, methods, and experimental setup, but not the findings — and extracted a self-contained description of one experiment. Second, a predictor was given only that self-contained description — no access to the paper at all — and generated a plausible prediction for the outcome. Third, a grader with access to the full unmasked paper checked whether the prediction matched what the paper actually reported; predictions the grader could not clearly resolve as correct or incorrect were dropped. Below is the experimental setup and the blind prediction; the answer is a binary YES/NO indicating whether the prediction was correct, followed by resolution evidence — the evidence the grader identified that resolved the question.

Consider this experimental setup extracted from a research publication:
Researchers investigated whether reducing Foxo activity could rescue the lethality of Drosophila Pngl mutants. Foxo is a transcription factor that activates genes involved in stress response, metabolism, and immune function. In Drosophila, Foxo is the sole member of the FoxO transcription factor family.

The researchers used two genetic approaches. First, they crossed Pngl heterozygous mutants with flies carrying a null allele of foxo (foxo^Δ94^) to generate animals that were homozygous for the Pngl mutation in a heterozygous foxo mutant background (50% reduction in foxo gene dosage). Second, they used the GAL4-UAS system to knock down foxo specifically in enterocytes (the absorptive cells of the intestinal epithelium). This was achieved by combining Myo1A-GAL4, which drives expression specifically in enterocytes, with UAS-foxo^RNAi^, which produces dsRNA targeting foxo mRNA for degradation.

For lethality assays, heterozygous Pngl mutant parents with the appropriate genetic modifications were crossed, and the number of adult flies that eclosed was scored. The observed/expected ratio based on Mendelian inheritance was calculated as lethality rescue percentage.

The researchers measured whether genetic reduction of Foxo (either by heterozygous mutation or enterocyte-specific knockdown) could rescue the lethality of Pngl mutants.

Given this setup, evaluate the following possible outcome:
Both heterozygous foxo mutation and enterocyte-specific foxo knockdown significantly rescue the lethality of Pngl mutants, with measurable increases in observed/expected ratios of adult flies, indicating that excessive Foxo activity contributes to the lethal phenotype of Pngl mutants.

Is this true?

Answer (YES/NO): YES